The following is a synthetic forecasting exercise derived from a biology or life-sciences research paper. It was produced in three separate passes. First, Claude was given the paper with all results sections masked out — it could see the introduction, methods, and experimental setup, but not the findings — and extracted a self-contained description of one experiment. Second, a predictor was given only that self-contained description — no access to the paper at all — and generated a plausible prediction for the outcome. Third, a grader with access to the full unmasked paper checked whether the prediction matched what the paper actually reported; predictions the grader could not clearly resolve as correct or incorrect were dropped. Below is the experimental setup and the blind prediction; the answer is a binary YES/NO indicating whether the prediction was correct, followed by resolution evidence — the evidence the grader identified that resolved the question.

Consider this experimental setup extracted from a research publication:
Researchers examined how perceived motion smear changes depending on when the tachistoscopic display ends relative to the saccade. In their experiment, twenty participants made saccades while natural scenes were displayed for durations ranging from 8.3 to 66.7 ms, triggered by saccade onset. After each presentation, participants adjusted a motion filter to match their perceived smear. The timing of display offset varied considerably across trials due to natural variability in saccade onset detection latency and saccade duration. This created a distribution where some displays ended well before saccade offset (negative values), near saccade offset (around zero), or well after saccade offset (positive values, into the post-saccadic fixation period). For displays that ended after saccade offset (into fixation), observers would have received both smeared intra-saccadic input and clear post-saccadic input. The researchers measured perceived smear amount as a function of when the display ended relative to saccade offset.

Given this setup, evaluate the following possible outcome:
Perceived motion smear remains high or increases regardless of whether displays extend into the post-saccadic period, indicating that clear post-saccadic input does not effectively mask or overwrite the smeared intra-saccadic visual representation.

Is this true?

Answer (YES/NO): NO